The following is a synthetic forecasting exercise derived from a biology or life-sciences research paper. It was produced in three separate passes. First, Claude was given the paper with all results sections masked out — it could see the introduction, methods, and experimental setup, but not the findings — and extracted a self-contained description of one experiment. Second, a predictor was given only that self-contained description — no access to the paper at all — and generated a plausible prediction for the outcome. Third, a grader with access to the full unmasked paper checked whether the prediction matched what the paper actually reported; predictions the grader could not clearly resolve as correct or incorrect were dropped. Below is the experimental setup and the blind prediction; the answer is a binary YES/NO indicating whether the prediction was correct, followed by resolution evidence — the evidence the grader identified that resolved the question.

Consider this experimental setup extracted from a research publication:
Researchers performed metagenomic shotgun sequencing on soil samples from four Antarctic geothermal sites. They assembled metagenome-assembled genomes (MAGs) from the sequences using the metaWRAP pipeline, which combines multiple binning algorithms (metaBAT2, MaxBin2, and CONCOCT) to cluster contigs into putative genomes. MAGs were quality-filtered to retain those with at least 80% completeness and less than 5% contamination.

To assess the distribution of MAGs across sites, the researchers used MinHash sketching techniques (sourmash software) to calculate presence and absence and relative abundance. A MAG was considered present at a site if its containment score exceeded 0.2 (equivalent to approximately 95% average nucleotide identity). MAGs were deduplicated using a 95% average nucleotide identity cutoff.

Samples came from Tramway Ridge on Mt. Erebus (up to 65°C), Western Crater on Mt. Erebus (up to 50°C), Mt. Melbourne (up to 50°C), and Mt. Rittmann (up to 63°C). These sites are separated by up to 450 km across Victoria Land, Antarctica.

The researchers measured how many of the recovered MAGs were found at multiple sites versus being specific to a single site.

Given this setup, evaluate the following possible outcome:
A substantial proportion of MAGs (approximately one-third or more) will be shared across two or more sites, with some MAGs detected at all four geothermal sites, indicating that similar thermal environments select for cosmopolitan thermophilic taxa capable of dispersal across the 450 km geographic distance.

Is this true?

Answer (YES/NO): NO